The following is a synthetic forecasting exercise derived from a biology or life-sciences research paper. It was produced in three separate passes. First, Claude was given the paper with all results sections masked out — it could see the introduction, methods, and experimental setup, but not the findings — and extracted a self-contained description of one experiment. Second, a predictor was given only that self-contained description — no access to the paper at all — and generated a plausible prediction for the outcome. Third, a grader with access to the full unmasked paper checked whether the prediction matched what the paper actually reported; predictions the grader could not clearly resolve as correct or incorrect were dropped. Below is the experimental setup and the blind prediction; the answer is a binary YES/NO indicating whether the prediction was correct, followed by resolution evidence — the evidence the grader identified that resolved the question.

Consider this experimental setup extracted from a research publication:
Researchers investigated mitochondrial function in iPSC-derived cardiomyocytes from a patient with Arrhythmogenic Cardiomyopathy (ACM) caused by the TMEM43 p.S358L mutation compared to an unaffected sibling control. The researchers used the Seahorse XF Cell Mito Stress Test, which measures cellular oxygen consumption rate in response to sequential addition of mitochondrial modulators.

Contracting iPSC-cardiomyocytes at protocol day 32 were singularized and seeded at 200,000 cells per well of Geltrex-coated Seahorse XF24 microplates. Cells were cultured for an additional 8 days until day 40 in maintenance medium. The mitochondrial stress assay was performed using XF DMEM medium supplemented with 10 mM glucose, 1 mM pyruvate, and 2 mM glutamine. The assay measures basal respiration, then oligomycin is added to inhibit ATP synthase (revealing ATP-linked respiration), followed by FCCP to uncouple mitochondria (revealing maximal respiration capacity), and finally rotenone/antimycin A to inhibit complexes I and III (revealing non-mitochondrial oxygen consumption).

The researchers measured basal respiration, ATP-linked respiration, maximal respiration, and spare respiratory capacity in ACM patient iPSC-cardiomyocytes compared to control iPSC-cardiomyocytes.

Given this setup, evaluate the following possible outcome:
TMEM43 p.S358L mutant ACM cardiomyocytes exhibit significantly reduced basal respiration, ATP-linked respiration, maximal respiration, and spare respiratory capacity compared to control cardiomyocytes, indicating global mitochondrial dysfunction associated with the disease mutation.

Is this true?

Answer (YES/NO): NO